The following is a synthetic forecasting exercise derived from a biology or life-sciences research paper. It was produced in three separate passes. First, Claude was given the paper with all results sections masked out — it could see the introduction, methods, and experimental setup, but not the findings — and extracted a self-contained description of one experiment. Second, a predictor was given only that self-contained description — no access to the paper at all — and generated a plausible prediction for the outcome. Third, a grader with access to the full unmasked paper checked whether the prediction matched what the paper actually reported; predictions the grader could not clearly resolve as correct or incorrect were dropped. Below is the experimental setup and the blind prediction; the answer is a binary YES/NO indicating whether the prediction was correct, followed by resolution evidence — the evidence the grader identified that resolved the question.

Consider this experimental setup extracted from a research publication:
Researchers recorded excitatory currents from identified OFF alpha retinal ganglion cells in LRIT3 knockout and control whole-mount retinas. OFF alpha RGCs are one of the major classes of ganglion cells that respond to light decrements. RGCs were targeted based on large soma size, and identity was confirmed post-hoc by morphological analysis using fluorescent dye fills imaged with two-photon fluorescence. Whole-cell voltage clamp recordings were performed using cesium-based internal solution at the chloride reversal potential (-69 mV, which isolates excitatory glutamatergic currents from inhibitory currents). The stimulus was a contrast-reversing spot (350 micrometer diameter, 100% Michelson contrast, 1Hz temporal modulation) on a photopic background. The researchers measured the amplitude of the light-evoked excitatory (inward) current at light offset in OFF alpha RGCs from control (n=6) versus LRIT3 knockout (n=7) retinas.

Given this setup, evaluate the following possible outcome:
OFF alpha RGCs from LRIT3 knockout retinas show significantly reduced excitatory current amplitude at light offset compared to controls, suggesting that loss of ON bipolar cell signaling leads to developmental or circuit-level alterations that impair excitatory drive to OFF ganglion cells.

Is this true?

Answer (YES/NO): NO